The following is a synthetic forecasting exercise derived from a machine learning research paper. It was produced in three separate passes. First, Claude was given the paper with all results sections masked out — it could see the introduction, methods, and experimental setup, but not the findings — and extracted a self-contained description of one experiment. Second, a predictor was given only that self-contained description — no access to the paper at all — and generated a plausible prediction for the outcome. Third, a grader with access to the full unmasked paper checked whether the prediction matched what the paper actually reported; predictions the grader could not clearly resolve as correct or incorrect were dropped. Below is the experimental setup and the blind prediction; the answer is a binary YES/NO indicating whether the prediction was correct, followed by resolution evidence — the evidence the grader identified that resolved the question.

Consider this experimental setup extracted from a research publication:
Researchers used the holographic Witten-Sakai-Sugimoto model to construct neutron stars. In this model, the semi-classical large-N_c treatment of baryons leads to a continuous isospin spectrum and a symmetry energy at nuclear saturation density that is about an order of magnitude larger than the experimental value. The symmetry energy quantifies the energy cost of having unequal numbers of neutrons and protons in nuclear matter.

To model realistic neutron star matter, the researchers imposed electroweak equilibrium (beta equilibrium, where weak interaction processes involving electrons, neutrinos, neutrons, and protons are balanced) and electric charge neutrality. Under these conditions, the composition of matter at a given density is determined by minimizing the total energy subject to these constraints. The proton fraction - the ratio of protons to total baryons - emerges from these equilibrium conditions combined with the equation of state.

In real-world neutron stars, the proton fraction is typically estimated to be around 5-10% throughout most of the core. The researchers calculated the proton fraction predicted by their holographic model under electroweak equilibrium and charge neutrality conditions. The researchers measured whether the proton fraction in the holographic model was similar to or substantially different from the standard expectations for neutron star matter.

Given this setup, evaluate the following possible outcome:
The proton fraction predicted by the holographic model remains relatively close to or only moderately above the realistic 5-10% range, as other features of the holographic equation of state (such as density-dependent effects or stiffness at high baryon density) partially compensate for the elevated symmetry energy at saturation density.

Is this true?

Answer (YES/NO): NO